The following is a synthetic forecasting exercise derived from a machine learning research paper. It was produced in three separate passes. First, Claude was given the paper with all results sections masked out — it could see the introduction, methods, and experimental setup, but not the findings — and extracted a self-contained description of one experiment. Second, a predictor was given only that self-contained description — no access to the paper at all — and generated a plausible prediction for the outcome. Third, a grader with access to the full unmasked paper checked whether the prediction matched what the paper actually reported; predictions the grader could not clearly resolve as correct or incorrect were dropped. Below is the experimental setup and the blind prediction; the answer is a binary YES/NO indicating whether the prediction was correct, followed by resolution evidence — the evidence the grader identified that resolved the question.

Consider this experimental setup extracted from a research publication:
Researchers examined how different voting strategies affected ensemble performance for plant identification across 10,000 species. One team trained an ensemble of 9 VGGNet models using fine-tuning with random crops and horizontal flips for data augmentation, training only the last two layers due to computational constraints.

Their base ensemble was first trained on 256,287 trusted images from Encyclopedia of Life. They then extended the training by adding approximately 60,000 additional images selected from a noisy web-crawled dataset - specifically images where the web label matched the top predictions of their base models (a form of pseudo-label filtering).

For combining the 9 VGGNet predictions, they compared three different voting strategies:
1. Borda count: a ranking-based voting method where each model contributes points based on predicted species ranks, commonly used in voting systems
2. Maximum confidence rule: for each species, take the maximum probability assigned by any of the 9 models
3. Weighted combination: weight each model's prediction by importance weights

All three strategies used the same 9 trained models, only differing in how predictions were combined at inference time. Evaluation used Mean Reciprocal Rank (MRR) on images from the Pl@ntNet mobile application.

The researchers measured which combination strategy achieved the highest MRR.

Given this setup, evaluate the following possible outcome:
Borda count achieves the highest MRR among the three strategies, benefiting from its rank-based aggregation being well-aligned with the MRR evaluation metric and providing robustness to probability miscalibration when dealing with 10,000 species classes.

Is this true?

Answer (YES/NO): NO